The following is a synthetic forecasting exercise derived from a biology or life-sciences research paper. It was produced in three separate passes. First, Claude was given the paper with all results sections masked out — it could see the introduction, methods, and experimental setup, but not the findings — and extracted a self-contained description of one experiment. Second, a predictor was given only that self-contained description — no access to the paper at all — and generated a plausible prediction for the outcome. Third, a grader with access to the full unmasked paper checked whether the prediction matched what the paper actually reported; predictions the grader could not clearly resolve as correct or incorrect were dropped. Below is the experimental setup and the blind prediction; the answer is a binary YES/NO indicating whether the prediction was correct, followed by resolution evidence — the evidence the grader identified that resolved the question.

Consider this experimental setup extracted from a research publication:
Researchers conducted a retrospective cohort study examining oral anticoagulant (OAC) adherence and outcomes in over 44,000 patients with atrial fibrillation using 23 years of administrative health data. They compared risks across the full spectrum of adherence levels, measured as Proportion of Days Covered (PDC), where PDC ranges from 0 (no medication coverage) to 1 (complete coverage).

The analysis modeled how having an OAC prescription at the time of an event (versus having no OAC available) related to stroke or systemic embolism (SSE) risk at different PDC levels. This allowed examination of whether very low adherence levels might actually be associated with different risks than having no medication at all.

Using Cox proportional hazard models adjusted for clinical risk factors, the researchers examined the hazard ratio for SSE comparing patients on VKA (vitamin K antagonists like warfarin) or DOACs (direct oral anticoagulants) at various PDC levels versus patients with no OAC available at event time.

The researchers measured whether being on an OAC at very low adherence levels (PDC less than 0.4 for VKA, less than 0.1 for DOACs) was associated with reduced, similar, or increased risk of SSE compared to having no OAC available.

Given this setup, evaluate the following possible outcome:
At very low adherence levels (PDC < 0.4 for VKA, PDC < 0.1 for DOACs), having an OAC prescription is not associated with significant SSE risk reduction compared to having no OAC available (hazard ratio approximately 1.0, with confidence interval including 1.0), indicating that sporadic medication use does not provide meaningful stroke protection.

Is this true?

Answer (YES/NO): NO